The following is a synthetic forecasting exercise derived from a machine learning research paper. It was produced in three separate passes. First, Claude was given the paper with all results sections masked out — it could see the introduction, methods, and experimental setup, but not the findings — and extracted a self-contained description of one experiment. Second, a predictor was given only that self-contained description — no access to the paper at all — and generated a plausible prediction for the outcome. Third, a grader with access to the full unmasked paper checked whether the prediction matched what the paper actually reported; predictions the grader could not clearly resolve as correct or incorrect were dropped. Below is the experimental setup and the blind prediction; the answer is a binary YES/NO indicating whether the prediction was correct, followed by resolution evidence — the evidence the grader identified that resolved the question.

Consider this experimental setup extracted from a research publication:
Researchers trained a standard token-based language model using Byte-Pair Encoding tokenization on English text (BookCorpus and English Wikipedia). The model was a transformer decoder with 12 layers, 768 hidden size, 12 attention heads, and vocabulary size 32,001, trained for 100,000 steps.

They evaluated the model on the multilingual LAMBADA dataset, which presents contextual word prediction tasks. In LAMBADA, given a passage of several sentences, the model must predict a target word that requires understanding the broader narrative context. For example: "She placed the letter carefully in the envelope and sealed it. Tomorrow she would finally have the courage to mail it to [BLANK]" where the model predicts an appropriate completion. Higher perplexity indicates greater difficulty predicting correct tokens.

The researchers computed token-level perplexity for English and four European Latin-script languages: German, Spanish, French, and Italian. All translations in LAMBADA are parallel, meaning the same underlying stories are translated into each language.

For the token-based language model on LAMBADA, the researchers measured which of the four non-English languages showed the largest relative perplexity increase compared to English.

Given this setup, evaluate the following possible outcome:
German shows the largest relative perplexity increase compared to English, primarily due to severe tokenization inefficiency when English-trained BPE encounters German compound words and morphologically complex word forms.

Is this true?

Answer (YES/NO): YES